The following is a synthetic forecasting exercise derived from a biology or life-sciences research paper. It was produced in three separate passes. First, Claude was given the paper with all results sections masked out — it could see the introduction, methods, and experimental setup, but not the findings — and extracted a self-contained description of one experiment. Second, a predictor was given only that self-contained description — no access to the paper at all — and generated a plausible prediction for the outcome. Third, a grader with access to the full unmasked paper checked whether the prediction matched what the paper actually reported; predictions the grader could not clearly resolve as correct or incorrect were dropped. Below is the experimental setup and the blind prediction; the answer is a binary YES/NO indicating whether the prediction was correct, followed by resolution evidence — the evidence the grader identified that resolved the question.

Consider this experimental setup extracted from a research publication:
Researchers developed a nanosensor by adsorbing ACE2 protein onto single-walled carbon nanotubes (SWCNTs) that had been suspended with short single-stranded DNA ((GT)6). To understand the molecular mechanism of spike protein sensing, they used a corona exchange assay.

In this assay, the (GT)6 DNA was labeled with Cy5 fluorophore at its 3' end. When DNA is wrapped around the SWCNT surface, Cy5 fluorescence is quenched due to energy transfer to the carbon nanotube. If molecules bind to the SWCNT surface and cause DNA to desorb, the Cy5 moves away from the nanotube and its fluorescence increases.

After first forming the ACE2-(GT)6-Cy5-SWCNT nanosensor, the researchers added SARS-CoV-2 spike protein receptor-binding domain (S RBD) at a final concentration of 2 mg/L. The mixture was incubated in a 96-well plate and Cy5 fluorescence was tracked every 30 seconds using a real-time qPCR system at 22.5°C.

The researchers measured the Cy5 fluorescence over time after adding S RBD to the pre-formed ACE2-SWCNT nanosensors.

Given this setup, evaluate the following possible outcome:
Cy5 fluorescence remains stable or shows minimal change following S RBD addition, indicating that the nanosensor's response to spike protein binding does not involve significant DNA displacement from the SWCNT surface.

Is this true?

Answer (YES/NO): YES